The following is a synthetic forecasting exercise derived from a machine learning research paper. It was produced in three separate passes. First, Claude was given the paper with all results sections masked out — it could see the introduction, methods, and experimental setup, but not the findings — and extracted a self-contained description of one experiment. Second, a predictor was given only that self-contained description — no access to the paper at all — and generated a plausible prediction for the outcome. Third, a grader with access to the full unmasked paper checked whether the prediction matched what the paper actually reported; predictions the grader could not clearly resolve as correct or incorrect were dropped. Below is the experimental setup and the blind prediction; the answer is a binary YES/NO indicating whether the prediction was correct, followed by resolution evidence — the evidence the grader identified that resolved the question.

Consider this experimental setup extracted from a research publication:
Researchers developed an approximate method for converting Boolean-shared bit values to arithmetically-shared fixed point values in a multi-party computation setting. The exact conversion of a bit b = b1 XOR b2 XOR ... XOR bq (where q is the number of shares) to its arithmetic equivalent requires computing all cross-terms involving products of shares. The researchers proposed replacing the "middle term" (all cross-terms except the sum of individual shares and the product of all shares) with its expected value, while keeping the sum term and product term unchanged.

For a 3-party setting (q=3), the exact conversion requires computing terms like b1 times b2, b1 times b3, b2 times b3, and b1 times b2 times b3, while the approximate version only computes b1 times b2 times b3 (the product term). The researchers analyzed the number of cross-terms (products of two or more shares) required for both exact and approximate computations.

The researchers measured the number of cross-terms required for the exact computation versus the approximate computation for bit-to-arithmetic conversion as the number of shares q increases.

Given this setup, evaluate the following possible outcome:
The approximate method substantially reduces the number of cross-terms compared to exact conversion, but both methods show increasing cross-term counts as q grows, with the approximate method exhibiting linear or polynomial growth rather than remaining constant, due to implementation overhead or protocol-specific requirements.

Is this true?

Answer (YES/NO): NO